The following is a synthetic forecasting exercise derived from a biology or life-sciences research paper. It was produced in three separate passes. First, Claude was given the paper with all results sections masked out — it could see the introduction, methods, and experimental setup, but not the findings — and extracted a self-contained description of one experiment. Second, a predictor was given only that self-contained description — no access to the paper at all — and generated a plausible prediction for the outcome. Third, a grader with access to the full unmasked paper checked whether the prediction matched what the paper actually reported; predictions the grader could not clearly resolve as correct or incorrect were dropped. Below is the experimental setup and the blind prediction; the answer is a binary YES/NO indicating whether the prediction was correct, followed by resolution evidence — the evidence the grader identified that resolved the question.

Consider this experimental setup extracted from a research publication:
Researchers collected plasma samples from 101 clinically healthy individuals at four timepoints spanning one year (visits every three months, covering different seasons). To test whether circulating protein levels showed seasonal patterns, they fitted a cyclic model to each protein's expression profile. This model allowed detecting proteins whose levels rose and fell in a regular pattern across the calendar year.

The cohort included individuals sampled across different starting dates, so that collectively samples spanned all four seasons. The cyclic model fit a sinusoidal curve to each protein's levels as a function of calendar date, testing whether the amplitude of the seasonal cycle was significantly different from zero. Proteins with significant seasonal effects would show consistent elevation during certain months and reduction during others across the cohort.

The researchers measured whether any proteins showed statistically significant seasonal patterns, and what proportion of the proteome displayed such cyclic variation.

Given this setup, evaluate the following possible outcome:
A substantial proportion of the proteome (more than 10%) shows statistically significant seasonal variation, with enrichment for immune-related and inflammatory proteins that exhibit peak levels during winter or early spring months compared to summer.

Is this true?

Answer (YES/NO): NO